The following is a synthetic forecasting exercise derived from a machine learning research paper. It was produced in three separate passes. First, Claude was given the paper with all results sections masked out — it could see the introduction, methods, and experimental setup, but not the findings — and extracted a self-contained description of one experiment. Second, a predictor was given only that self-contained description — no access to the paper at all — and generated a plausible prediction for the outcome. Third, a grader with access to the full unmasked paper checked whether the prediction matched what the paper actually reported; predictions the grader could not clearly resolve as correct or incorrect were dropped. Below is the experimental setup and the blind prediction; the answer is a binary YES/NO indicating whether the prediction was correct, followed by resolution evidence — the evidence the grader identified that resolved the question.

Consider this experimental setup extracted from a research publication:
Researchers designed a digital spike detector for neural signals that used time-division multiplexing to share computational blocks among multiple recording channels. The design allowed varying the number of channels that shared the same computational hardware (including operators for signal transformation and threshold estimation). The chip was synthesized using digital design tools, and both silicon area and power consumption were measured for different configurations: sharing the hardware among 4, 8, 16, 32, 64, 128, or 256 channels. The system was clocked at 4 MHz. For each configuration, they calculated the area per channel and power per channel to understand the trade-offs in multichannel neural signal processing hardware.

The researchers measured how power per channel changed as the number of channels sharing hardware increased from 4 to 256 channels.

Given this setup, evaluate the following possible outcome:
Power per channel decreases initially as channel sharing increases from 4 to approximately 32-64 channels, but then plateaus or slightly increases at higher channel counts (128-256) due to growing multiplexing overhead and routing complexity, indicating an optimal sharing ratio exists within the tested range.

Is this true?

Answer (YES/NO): NO